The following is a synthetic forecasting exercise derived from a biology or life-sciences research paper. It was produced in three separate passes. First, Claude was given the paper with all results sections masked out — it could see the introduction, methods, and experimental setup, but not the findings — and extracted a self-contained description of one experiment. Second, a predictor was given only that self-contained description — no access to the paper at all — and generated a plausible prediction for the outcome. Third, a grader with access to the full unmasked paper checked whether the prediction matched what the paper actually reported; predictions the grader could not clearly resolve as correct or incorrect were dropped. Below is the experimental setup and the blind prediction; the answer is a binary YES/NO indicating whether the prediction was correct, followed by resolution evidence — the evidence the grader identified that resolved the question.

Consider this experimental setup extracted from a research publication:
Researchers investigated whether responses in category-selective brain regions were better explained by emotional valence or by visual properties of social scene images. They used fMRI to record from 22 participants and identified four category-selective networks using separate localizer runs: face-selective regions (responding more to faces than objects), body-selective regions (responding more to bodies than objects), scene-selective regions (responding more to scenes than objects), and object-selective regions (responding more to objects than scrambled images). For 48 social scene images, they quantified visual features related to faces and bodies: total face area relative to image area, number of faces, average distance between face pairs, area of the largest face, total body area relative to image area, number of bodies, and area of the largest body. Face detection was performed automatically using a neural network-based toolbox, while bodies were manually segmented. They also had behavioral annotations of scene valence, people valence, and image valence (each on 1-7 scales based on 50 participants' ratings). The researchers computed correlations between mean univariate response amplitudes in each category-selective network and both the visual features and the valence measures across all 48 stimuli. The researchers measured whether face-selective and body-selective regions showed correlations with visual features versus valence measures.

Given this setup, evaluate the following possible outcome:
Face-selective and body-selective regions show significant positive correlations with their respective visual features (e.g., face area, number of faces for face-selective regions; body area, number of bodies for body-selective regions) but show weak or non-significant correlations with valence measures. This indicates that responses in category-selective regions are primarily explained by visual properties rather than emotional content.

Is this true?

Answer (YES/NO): NO